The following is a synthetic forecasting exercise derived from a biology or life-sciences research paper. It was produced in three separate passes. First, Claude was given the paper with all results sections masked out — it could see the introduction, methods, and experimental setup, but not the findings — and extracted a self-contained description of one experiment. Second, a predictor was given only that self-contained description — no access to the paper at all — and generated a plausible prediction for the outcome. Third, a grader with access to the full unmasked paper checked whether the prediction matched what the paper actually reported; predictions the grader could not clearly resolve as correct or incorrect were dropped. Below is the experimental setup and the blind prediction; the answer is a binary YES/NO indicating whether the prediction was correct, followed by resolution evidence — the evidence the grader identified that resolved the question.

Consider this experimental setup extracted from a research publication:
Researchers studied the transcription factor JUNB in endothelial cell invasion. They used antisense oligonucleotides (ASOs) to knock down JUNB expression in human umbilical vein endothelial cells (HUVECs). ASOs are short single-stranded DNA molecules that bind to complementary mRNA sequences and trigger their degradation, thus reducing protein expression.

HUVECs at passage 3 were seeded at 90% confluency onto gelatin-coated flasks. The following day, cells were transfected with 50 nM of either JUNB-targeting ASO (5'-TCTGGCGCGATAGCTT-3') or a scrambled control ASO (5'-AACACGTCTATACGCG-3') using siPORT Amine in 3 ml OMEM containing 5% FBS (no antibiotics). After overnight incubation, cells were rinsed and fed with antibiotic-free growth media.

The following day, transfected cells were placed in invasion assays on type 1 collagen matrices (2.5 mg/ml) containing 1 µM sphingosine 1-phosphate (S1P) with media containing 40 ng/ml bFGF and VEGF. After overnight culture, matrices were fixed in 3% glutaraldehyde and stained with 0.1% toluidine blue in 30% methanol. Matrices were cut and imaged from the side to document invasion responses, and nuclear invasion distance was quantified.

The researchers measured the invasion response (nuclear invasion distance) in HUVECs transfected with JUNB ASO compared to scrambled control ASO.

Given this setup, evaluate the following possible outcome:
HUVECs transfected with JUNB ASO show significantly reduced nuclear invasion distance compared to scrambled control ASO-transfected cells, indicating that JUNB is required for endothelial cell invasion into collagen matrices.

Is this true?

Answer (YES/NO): YES